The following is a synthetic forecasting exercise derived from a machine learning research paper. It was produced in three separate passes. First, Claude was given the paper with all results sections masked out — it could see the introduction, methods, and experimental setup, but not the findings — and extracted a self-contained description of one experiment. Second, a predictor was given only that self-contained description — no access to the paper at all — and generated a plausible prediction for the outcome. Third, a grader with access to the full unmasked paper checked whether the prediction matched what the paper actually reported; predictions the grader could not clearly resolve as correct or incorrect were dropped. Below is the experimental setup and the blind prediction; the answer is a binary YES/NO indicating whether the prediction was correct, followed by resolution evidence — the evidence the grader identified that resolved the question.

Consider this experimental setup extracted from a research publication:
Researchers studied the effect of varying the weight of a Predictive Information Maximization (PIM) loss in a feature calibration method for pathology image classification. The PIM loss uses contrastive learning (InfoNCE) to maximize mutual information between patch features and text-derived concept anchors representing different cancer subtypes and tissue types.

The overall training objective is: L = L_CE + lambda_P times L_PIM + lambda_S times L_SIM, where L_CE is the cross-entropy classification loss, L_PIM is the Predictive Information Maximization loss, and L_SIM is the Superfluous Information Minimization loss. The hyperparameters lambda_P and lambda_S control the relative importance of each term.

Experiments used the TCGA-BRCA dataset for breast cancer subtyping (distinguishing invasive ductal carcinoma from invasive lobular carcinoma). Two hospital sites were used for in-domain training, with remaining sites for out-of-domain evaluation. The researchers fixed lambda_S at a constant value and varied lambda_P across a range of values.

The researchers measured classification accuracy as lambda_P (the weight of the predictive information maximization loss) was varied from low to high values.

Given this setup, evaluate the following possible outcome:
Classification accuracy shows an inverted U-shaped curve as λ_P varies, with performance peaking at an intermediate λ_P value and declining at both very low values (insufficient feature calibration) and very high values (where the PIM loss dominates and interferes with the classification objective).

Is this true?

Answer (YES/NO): YES